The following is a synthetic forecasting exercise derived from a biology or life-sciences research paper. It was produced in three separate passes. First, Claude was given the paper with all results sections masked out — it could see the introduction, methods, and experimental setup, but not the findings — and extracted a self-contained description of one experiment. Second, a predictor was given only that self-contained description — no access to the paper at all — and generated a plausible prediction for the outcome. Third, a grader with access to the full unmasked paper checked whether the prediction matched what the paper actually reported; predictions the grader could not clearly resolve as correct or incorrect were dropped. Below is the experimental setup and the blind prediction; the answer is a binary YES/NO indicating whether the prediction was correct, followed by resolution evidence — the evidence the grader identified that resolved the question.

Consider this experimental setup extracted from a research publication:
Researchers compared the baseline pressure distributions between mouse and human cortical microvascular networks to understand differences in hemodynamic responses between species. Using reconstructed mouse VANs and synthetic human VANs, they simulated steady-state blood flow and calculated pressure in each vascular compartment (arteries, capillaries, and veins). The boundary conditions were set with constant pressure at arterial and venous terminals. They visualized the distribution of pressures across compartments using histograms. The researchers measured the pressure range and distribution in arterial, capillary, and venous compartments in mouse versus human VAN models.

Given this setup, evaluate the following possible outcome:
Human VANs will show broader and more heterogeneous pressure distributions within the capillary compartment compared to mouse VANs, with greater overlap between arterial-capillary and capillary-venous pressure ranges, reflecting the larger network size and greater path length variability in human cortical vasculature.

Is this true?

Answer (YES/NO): NO